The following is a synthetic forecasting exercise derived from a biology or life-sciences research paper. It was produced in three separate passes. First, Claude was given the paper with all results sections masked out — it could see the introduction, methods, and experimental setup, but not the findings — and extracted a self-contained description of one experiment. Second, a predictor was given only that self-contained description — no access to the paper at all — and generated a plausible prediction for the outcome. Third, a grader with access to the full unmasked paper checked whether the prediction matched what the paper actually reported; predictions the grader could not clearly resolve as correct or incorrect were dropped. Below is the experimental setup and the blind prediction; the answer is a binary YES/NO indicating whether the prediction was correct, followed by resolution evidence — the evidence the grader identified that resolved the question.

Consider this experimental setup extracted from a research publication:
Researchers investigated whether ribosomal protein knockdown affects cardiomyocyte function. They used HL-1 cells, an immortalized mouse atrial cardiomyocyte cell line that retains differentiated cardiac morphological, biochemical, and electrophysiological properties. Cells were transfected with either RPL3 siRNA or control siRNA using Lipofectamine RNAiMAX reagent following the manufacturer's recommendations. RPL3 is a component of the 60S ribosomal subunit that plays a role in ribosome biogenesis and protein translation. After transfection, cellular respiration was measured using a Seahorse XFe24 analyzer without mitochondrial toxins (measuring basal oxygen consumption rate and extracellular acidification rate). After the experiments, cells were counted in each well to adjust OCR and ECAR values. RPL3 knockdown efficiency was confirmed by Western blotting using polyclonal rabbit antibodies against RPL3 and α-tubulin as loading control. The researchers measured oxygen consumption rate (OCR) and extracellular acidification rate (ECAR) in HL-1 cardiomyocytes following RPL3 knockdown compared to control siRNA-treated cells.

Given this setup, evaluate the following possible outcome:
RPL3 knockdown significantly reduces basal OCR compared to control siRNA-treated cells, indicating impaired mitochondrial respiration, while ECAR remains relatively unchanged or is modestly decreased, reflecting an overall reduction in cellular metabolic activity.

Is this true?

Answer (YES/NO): YES